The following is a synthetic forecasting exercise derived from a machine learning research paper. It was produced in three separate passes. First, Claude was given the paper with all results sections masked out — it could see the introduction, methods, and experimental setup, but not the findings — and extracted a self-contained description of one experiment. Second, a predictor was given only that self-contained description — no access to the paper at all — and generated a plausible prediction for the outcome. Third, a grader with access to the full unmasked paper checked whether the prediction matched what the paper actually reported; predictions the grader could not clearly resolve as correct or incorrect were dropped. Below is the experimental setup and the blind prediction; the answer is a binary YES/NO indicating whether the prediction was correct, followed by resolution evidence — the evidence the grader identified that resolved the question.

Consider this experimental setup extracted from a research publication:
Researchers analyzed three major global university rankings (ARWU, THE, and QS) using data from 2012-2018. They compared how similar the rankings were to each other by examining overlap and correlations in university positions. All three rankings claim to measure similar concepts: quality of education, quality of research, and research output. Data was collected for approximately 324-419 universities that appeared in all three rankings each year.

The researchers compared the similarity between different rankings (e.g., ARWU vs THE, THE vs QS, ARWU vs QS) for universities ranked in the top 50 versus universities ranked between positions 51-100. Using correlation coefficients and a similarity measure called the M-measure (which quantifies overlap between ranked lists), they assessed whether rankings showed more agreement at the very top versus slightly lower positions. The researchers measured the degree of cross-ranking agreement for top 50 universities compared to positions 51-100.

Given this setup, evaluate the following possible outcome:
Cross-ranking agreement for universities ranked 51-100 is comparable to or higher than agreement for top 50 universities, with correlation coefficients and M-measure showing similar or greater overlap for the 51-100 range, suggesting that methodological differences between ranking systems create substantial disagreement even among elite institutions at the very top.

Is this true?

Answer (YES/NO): NO